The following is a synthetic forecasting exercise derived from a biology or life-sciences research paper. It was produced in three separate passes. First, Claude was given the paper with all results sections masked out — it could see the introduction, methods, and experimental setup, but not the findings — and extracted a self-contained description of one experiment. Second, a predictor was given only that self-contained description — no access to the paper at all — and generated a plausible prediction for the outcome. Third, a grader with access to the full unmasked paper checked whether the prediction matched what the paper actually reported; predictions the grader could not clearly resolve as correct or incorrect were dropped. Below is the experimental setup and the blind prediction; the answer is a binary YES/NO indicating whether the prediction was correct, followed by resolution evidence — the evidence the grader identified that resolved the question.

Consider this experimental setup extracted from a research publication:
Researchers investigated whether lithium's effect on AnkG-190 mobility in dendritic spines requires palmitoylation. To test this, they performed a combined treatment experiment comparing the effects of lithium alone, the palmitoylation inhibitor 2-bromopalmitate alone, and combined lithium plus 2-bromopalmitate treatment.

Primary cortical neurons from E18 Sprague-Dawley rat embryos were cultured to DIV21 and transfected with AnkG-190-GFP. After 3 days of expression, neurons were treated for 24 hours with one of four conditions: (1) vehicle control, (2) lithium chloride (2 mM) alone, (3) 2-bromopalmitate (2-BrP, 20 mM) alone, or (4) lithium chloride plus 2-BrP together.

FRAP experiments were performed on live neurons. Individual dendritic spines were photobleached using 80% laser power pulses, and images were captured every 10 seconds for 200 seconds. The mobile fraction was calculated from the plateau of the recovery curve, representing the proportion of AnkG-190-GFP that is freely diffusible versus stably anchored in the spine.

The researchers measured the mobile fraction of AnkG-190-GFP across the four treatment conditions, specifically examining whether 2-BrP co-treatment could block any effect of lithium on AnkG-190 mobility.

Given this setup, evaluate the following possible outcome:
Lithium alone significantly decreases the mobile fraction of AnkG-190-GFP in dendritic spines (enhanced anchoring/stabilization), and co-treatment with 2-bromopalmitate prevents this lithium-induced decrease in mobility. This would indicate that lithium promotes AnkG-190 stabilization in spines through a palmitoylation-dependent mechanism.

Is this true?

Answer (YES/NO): NO